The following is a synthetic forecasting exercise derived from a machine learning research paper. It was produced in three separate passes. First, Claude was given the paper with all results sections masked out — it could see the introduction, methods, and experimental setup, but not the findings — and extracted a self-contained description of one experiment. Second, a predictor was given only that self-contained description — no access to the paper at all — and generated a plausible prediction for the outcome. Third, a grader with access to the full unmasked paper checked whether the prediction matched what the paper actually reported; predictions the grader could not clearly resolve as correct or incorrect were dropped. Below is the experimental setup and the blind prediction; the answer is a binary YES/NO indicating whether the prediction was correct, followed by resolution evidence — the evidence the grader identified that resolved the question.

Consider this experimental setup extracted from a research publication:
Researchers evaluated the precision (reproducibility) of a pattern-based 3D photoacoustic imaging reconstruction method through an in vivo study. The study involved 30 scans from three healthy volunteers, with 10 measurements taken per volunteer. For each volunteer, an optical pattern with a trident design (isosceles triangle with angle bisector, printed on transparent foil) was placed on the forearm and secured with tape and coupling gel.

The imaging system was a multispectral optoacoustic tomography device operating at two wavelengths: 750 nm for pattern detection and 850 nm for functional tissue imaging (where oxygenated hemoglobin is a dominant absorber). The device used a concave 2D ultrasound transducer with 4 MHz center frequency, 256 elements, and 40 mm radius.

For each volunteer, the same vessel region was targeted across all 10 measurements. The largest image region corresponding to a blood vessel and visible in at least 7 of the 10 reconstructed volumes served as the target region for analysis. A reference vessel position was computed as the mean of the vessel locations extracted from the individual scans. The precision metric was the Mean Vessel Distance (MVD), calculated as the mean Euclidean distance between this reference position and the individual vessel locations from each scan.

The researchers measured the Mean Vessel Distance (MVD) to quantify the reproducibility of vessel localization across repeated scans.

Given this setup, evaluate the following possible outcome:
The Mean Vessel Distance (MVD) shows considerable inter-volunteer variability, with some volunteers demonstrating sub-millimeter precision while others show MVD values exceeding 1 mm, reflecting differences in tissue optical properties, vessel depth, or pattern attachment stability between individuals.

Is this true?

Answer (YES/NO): NO